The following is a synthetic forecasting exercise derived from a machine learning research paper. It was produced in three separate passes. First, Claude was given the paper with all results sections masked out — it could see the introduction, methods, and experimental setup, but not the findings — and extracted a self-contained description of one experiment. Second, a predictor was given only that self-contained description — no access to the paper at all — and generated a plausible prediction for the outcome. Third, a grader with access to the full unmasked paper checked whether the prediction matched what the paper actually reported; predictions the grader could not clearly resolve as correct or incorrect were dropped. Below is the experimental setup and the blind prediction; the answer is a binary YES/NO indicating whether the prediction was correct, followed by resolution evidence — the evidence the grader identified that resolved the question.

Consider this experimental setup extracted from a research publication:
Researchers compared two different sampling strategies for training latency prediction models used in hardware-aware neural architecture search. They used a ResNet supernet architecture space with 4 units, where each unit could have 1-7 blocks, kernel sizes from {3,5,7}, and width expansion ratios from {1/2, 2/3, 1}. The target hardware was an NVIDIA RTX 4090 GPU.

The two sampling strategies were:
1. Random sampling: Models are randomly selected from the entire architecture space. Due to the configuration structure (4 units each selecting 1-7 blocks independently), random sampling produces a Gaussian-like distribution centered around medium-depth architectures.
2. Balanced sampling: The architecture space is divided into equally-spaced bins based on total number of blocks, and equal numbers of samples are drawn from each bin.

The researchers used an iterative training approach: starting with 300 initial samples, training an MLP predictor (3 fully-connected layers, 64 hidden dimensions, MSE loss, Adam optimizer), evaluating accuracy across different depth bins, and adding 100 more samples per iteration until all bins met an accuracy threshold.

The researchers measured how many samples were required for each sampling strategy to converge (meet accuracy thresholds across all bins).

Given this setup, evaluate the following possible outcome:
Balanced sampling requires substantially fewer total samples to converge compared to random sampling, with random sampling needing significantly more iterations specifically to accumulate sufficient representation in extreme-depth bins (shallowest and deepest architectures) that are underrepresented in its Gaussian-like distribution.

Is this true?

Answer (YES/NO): YES